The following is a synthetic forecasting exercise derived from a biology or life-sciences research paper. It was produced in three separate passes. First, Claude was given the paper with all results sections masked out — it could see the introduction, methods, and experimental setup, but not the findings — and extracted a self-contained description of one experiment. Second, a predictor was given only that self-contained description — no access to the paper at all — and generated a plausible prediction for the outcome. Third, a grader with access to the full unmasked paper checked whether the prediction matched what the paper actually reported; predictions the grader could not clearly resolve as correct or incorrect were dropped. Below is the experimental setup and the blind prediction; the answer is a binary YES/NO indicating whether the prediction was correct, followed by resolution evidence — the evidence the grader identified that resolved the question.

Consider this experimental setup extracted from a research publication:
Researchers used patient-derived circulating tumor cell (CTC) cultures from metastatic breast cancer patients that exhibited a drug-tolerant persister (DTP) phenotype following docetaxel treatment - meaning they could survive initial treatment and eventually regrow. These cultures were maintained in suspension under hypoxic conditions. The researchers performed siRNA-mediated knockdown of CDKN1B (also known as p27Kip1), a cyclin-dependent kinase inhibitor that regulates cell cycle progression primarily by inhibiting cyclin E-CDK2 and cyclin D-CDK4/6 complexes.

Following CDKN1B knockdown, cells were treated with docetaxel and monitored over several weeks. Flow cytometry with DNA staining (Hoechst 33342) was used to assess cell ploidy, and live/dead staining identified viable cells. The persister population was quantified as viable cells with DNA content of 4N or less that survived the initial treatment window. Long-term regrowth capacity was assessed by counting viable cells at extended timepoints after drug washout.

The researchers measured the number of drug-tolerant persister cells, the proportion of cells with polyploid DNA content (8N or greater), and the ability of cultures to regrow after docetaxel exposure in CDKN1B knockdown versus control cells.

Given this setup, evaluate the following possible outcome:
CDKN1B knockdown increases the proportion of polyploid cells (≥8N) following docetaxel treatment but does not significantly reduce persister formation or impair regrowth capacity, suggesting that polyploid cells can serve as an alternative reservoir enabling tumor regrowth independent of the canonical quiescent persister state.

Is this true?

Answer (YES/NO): NO